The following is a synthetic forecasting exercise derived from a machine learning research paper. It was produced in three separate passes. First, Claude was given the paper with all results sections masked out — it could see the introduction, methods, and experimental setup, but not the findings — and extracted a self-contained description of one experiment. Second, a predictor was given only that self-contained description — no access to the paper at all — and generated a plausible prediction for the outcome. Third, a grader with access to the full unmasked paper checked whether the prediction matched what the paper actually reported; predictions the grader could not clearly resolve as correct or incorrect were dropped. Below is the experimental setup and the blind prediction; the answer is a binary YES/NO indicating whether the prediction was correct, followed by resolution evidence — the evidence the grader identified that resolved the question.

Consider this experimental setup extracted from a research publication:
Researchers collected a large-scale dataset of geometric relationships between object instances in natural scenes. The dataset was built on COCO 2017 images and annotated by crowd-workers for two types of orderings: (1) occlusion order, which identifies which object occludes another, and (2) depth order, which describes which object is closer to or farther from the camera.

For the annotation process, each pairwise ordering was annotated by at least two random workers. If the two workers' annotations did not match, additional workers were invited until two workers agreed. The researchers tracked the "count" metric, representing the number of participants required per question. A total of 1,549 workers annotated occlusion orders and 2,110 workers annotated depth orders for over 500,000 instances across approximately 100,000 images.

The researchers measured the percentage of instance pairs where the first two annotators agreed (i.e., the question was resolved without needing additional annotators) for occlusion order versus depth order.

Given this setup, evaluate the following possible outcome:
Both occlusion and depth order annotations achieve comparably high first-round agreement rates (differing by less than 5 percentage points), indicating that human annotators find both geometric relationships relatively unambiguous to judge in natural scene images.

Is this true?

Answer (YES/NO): NO